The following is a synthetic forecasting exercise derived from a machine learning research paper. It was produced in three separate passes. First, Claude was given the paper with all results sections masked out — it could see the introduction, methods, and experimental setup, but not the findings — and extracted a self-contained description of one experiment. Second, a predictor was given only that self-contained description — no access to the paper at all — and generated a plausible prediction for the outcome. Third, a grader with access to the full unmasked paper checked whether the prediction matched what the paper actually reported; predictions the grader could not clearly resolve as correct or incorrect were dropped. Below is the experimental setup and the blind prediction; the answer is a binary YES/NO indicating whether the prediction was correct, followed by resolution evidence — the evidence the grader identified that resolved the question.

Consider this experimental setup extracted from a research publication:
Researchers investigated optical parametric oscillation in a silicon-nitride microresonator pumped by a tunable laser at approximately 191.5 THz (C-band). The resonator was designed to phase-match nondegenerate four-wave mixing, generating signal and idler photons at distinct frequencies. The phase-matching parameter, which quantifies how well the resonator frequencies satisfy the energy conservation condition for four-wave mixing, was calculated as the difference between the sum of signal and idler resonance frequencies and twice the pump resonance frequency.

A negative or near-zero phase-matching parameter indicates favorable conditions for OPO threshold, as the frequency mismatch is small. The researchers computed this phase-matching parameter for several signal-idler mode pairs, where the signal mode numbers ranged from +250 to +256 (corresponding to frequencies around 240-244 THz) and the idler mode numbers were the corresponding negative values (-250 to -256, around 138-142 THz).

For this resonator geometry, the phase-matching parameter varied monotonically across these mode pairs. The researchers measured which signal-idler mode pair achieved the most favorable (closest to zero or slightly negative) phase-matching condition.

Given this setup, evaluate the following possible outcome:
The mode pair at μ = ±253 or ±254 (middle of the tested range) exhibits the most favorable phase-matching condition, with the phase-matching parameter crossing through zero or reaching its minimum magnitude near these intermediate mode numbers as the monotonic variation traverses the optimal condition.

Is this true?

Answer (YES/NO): NO